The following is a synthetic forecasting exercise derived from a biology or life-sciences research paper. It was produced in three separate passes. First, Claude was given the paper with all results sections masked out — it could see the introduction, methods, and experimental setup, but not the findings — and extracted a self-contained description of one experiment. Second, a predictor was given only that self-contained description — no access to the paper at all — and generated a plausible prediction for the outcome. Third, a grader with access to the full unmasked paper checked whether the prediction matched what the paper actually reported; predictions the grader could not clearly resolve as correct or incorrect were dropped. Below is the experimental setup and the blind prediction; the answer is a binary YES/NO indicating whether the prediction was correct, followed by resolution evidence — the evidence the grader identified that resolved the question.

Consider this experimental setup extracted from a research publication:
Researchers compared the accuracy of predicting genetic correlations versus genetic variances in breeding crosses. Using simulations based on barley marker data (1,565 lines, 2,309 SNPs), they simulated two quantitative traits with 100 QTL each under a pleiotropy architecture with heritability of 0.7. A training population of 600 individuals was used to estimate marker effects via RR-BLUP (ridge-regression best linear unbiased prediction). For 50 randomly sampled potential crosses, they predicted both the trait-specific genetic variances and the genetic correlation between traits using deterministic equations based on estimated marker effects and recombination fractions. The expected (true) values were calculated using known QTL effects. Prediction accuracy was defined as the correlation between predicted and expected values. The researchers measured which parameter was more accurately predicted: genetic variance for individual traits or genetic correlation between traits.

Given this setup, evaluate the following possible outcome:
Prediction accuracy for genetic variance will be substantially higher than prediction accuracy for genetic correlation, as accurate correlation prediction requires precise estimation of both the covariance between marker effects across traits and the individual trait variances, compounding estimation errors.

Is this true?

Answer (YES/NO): YES